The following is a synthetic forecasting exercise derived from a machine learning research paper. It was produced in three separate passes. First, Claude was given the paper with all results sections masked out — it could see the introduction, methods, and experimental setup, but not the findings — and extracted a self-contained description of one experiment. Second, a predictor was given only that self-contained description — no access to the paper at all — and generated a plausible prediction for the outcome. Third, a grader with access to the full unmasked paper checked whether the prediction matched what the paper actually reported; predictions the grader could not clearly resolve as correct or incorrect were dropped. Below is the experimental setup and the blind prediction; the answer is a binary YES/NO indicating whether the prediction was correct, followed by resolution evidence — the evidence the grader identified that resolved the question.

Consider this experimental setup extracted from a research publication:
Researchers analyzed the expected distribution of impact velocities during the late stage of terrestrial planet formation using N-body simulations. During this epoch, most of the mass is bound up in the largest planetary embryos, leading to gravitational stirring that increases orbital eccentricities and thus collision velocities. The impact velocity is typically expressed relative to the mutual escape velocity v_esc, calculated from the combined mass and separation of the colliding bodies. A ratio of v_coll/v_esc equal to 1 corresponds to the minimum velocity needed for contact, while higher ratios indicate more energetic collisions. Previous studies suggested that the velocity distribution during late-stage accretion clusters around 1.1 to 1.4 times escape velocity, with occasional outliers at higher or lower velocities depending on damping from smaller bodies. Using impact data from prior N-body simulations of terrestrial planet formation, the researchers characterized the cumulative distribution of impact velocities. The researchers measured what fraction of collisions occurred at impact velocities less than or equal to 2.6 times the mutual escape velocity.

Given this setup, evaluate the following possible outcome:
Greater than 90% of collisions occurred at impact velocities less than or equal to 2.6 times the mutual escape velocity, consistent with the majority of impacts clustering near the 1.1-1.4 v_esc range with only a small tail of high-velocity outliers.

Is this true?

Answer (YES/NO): YES